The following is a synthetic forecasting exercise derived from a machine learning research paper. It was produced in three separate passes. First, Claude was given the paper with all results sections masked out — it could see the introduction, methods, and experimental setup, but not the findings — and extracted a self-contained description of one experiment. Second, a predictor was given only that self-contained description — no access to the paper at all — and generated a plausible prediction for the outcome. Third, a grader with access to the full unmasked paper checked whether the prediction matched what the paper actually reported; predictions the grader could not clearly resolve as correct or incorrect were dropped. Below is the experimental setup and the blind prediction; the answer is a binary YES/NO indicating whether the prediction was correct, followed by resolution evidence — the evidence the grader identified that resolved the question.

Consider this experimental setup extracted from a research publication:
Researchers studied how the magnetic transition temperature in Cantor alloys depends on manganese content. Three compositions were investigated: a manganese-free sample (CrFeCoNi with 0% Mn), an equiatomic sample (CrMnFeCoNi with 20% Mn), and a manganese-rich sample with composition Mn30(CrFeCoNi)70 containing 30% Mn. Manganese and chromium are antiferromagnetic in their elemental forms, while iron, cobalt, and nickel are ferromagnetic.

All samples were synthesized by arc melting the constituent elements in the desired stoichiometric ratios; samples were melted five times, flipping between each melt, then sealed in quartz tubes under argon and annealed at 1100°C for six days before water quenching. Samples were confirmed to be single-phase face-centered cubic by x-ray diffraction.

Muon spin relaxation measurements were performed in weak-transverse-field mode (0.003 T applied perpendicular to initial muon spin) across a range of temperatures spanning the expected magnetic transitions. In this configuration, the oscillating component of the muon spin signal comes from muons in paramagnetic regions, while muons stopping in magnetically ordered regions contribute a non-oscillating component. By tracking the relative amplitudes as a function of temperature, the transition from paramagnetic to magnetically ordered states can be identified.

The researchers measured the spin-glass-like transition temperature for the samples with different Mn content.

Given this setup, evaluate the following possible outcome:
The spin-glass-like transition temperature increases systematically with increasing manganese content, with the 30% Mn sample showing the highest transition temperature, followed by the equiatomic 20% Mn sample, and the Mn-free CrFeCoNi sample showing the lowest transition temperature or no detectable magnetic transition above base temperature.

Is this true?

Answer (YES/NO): YES